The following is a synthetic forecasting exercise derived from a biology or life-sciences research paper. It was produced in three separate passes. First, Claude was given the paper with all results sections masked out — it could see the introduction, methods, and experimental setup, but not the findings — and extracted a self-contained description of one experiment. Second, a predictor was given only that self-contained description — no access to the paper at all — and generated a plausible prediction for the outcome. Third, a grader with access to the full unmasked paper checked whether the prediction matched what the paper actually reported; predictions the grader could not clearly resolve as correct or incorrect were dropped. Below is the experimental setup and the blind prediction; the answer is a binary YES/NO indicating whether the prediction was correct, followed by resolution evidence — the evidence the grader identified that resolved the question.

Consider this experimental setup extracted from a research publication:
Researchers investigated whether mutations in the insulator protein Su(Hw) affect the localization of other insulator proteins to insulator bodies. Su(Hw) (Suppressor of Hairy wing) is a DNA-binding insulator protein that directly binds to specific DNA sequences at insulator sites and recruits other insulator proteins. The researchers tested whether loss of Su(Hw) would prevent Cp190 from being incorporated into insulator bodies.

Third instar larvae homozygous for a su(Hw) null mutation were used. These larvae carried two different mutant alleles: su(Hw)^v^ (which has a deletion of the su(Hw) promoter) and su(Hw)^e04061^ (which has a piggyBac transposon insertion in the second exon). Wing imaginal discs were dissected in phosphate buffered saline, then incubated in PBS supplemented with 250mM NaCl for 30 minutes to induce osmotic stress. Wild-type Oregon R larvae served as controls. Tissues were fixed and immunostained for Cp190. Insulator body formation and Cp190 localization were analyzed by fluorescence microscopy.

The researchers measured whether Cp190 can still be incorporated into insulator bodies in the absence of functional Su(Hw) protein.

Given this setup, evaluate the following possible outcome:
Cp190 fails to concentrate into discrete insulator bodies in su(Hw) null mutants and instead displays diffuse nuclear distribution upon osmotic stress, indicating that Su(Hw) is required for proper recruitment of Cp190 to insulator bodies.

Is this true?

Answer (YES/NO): NO